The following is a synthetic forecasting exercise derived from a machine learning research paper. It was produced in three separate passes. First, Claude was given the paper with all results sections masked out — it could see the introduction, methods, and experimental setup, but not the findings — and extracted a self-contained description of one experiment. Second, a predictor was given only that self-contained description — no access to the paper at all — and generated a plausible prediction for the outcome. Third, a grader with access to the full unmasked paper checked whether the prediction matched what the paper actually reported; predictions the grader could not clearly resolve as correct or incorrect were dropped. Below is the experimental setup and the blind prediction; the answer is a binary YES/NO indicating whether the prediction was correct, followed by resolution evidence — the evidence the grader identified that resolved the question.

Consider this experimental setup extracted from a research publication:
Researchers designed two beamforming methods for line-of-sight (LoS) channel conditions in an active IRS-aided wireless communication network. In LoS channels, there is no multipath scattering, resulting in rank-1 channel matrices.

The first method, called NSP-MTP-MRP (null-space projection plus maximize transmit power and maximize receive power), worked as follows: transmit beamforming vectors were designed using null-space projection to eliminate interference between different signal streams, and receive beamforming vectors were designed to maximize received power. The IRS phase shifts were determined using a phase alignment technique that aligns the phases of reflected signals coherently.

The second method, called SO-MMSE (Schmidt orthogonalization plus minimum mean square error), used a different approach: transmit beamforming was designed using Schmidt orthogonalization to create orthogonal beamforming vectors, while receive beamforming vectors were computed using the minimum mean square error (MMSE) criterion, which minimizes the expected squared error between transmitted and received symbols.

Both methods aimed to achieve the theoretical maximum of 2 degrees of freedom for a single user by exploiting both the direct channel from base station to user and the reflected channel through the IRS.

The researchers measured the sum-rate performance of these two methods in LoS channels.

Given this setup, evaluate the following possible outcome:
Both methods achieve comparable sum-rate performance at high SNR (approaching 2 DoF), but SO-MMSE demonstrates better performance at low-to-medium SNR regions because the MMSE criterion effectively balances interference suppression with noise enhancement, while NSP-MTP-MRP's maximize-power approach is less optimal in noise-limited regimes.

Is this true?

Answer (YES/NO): NO